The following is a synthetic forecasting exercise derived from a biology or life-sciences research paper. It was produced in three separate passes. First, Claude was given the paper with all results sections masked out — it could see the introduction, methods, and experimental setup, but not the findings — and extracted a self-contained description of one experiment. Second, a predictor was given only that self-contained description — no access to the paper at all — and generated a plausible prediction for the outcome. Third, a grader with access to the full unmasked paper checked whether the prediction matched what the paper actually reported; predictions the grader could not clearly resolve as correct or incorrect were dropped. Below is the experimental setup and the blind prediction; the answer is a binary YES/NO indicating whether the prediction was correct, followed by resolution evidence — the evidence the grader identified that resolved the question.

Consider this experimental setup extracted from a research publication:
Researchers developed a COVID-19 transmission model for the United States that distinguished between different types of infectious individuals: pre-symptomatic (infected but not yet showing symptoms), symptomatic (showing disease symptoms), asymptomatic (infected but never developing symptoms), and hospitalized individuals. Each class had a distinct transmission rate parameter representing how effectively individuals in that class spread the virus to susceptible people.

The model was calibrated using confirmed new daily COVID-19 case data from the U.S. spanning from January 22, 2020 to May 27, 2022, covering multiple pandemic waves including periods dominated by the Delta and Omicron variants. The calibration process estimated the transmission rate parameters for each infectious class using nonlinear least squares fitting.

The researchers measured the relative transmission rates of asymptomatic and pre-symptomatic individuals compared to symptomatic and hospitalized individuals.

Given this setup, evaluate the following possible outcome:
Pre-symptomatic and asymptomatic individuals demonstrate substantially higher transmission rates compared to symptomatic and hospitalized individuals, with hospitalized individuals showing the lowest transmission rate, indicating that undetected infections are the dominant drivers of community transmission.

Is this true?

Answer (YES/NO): YES